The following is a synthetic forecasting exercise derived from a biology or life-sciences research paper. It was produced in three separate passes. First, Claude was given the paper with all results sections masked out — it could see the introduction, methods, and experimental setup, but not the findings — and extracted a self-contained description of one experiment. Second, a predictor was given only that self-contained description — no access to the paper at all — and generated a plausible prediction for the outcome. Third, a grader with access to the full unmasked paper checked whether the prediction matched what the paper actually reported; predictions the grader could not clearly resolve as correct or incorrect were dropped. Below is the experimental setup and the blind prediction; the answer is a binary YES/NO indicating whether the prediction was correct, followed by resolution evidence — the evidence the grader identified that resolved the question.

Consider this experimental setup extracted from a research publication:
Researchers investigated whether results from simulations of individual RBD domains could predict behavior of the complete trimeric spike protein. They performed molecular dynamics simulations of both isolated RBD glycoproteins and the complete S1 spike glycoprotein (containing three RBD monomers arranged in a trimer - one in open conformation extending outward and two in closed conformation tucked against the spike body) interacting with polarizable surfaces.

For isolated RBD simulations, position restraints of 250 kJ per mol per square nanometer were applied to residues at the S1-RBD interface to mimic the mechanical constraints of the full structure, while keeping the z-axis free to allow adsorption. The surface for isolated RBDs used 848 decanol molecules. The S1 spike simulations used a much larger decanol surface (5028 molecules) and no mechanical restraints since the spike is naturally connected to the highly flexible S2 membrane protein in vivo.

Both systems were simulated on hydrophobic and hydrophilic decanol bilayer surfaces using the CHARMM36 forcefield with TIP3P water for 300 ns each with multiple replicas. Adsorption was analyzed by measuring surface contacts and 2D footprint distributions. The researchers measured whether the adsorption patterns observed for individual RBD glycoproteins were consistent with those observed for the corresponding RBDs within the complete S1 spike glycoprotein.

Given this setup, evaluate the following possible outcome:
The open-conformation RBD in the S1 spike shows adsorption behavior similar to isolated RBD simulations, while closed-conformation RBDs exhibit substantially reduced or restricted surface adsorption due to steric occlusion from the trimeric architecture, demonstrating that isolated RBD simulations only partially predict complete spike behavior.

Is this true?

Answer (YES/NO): NO